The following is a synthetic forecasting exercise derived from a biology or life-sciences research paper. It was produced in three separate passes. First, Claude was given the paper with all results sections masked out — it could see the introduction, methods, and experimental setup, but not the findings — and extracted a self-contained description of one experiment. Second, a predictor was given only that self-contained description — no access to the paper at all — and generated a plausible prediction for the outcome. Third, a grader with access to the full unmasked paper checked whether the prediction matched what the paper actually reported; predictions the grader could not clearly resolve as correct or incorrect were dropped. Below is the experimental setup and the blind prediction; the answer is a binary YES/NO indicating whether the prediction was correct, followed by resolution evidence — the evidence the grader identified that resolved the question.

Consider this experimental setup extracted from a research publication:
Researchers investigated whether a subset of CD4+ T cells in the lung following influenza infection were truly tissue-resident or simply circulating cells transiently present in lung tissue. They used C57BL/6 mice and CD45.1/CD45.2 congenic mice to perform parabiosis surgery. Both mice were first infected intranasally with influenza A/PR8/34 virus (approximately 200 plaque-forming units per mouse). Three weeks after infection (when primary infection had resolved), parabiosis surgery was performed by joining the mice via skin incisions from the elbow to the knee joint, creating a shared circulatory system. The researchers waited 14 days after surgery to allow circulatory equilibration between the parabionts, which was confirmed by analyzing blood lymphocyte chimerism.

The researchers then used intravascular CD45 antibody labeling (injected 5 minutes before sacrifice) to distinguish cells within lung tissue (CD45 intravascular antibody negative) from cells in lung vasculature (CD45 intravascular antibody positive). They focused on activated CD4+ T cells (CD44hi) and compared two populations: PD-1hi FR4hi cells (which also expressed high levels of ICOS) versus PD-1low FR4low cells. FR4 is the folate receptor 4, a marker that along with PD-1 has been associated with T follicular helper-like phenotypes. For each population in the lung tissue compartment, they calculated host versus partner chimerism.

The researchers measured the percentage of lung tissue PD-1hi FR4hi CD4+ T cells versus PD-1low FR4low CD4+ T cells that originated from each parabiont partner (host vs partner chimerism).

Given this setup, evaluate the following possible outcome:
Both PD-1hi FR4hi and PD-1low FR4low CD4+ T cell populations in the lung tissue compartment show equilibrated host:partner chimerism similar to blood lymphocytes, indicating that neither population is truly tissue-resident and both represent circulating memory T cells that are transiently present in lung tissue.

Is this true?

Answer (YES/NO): NO